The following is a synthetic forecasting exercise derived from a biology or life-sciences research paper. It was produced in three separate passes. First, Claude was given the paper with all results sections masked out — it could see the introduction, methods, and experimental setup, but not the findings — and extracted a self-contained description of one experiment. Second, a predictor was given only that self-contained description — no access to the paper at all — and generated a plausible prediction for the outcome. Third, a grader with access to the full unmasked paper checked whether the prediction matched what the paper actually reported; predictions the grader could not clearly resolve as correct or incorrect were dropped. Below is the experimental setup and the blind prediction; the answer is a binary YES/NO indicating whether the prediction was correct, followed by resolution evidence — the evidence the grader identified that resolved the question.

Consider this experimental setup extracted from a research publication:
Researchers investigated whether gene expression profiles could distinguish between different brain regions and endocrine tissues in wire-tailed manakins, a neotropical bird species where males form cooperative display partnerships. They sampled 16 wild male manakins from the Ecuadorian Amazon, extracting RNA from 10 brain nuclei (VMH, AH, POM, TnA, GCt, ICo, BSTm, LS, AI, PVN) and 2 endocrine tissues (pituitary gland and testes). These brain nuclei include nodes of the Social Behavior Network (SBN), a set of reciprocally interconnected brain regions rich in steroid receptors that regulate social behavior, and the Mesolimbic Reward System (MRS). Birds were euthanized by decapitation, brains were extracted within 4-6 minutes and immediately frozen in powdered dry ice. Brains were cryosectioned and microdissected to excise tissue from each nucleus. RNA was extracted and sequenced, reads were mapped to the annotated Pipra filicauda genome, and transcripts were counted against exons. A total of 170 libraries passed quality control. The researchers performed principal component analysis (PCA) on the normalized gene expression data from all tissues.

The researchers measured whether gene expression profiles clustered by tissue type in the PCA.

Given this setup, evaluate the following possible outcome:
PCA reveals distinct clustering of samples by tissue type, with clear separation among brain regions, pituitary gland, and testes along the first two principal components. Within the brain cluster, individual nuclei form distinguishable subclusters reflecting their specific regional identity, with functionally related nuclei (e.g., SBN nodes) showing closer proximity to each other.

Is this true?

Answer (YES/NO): NO